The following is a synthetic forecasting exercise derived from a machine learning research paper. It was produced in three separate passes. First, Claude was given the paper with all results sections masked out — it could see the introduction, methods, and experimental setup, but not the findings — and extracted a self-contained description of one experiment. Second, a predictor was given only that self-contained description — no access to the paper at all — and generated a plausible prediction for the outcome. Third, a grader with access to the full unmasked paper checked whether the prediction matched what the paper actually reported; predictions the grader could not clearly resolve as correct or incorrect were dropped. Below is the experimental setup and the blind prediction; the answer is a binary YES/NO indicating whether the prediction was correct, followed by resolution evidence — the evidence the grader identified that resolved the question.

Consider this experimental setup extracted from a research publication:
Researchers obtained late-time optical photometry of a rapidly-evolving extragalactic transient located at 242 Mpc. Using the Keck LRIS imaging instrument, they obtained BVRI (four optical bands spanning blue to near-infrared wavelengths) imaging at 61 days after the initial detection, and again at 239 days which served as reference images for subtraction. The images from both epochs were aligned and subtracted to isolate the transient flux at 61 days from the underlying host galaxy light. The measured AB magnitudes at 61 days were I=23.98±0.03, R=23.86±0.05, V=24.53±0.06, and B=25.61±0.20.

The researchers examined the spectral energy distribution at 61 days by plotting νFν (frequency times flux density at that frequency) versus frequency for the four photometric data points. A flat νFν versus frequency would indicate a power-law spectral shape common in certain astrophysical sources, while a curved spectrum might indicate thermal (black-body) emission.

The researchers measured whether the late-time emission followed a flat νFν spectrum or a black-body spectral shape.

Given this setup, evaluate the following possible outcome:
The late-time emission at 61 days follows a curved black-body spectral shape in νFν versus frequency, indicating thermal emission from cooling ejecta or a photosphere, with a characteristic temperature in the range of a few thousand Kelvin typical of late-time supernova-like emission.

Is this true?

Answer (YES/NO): NO